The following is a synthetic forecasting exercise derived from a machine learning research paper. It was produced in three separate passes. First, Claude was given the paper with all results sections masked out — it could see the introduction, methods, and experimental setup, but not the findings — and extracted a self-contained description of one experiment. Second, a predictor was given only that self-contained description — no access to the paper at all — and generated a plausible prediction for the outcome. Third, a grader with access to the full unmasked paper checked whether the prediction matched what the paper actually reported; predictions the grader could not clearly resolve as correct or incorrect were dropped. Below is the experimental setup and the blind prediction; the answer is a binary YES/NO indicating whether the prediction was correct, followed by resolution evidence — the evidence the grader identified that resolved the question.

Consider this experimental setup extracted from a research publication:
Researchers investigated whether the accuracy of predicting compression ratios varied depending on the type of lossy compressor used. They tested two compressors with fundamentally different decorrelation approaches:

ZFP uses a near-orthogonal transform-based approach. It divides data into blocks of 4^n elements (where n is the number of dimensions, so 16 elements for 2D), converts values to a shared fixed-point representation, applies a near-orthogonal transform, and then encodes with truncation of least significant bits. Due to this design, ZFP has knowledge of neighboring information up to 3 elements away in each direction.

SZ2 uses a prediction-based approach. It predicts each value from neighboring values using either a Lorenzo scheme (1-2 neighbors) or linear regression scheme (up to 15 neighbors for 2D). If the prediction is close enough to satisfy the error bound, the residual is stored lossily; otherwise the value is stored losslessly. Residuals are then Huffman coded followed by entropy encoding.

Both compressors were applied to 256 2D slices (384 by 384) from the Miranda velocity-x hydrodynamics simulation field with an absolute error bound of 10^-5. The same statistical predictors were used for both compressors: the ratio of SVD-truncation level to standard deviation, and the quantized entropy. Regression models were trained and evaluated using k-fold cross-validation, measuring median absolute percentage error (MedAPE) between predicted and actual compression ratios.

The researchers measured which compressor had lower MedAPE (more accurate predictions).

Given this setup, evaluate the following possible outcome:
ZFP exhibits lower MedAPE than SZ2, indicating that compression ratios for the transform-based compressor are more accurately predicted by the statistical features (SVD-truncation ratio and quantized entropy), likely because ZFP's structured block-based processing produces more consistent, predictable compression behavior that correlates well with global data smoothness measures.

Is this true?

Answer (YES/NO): YES